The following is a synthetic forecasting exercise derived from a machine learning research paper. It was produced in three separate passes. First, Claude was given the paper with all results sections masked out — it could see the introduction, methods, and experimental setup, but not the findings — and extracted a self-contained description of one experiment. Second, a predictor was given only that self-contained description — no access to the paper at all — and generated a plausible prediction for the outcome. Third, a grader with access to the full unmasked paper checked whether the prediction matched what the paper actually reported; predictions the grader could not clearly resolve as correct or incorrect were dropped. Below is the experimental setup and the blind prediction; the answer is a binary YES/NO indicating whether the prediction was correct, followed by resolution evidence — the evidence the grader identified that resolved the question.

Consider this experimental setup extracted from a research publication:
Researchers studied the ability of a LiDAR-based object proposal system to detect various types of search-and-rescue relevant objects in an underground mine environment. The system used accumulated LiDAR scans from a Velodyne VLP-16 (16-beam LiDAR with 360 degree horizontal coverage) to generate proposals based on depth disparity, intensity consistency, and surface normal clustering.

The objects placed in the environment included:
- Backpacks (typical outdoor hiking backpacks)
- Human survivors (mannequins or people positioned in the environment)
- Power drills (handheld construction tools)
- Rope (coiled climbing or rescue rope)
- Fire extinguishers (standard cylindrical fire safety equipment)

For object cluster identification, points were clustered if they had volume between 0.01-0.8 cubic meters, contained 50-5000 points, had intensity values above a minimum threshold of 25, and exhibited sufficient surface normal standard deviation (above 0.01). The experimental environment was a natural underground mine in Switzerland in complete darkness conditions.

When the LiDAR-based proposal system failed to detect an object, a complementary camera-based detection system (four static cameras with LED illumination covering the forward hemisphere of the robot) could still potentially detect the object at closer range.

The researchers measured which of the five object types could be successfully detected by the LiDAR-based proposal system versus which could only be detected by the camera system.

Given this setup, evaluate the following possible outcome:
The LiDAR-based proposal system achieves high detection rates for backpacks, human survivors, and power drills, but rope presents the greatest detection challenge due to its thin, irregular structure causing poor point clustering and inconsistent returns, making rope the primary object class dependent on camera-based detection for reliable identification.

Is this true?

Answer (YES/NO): YES